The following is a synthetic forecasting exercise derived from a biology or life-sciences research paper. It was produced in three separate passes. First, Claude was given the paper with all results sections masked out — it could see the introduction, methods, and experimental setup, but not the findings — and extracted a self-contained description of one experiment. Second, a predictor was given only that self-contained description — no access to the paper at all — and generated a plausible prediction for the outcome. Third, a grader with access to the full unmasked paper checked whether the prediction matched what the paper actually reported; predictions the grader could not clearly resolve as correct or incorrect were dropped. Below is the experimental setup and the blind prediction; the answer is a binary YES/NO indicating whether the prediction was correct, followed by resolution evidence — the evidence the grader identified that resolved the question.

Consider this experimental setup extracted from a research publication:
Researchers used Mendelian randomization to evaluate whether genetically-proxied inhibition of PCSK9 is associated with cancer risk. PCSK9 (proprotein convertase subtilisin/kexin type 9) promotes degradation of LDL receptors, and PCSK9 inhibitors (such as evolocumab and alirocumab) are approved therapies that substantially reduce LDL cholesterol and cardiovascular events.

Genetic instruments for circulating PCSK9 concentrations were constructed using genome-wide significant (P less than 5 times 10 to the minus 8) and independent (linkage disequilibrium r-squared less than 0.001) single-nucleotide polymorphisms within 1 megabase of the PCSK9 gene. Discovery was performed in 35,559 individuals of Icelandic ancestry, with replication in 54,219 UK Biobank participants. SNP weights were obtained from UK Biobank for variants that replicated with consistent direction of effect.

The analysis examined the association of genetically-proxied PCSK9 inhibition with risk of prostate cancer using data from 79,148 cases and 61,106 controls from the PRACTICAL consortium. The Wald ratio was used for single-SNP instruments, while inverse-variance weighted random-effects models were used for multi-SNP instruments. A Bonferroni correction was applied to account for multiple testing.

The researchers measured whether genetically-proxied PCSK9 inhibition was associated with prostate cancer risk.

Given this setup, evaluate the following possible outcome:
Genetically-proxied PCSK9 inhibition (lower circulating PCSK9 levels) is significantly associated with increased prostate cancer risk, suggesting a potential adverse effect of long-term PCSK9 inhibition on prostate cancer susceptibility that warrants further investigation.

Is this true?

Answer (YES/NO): NO